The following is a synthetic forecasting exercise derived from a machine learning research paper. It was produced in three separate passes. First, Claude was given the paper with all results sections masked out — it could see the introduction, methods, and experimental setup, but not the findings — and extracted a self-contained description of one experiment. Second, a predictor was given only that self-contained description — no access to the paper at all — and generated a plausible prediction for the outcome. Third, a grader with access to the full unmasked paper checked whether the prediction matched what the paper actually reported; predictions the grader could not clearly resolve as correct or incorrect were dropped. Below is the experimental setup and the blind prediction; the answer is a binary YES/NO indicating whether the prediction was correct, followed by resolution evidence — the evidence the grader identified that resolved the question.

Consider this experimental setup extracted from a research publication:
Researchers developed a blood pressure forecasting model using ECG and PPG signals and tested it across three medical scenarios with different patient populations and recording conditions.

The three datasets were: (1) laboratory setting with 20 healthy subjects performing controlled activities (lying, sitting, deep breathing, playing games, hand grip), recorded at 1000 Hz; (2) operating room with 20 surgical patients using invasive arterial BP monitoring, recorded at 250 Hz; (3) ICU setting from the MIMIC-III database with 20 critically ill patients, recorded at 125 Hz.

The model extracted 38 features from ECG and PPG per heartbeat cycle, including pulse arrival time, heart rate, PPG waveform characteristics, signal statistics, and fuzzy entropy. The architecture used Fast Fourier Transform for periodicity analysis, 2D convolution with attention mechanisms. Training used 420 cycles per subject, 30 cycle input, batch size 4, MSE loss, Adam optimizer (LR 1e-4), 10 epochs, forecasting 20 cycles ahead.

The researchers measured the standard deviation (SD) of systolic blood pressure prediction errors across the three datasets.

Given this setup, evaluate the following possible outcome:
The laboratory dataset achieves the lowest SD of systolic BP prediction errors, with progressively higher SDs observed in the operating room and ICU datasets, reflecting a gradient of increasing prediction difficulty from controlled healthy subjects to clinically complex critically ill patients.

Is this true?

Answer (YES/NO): NO